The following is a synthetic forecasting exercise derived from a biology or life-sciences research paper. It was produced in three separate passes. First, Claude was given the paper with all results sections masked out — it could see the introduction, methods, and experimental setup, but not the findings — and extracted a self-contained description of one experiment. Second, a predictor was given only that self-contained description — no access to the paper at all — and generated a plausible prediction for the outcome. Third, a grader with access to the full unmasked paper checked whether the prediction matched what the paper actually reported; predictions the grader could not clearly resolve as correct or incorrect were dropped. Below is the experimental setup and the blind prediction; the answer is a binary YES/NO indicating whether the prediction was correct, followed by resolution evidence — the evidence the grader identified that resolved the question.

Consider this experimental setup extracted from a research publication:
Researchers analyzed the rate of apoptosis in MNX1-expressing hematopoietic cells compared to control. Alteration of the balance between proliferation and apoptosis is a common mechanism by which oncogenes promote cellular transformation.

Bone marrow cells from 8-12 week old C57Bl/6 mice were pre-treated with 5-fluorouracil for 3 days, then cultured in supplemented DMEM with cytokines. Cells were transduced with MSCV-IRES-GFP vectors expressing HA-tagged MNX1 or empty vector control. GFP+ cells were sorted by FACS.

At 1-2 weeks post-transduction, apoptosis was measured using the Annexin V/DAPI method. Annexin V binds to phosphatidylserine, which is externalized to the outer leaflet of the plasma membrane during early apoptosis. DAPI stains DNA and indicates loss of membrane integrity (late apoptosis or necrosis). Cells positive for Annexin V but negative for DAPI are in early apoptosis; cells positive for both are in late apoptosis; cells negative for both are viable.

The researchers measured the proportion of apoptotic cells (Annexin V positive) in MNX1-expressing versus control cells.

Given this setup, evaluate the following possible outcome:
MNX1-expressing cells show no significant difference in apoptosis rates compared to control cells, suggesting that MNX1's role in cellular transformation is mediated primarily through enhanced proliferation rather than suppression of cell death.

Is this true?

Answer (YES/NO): NO